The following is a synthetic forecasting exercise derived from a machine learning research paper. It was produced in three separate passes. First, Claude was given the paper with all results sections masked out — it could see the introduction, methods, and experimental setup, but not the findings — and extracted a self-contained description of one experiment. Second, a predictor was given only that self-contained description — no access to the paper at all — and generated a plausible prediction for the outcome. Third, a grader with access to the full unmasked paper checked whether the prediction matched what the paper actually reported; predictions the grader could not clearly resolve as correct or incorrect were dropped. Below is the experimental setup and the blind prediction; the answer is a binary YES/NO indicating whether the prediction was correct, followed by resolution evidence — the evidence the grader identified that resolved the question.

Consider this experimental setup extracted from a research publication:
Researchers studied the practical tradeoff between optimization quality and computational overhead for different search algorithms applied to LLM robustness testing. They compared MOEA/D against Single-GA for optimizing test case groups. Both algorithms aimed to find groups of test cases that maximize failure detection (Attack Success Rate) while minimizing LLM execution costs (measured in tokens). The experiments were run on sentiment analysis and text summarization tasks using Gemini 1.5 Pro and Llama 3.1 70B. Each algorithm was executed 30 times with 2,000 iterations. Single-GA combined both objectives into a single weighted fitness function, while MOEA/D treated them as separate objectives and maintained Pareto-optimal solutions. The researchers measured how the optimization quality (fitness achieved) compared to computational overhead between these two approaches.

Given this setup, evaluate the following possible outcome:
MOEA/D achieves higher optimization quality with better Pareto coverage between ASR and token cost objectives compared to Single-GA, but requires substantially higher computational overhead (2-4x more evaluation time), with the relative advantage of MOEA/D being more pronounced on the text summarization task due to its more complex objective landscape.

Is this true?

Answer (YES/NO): NO